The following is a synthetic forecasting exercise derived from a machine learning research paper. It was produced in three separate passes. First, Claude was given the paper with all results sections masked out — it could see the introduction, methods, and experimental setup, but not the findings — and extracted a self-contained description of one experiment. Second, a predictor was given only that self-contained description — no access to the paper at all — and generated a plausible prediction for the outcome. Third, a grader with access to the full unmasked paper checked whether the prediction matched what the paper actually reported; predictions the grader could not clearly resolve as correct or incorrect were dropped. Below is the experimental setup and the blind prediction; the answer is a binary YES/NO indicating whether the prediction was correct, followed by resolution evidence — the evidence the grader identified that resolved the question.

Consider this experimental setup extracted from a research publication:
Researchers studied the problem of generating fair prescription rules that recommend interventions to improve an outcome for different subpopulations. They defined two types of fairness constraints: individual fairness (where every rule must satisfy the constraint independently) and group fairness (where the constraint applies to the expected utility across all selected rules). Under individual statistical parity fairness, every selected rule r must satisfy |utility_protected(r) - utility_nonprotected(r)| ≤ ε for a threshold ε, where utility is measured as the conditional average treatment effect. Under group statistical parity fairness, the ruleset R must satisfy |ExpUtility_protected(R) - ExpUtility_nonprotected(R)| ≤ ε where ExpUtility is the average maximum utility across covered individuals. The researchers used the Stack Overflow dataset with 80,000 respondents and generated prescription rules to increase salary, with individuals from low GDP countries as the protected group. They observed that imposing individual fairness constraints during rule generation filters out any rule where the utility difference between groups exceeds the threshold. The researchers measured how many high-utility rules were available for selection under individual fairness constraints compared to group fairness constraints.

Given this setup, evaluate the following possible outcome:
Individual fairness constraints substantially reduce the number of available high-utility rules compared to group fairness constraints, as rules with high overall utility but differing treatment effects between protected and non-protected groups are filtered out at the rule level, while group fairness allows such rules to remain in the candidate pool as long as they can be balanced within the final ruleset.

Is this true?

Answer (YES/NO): YES